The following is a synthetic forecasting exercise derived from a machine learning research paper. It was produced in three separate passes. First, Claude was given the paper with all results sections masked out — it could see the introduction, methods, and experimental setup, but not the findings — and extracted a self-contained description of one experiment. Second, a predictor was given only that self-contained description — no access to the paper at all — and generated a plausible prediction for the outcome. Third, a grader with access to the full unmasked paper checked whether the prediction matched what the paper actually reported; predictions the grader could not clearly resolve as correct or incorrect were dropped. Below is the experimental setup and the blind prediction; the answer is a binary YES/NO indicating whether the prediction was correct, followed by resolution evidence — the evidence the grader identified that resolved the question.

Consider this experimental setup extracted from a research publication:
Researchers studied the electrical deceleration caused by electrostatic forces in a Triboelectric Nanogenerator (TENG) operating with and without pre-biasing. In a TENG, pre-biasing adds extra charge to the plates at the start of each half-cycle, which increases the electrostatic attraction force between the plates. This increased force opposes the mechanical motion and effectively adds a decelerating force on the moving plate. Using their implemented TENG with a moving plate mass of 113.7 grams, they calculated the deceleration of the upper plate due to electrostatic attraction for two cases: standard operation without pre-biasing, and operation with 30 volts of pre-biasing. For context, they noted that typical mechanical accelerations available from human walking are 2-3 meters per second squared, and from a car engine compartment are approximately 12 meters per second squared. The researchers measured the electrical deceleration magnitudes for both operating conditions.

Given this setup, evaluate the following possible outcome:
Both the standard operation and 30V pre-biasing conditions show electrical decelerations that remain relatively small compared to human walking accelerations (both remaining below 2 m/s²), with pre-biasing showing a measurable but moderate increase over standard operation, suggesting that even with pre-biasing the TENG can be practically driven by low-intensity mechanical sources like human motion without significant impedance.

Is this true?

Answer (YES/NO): YES